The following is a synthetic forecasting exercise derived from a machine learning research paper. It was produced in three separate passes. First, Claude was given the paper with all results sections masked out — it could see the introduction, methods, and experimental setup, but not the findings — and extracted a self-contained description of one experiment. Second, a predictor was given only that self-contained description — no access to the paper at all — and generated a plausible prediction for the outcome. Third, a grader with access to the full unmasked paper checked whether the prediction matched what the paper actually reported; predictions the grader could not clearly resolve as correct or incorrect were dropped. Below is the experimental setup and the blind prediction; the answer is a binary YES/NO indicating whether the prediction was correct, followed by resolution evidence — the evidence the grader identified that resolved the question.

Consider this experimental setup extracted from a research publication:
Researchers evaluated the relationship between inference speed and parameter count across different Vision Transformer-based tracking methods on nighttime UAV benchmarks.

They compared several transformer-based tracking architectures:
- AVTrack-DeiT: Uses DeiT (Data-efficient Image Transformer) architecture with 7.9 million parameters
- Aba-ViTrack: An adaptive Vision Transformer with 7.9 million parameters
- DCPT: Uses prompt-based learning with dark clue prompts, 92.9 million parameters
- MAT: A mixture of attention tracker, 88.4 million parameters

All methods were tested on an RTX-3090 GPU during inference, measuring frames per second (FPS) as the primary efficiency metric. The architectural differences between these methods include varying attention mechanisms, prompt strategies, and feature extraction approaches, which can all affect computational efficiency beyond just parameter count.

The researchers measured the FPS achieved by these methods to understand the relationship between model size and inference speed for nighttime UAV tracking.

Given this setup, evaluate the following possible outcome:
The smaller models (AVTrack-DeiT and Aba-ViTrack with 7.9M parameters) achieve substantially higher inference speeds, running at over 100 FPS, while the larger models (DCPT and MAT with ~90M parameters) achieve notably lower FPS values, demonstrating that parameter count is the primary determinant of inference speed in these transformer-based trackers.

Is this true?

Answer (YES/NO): NO